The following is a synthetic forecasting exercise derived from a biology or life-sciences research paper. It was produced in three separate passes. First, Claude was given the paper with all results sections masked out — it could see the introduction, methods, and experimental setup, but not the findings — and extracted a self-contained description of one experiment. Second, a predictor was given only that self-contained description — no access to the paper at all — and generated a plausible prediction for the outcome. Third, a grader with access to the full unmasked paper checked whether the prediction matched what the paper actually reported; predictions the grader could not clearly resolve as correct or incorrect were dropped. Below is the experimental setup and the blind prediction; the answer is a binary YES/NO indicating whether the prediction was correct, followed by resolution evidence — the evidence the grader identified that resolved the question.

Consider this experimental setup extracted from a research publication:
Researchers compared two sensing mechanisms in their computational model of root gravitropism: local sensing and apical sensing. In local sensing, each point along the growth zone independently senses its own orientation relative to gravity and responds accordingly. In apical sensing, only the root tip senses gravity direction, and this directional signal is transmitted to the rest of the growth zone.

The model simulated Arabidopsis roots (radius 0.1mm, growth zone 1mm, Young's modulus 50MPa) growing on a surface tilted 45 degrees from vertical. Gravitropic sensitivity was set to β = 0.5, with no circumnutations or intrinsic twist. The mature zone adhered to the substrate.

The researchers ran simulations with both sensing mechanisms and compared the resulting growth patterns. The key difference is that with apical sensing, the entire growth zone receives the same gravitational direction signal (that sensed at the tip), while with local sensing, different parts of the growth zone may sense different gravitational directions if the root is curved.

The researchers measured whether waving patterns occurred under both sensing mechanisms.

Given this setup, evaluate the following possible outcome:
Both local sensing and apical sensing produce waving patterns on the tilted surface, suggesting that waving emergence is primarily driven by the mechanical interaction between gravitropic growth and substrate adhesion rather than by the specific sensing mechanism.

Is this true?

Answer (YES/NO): YES